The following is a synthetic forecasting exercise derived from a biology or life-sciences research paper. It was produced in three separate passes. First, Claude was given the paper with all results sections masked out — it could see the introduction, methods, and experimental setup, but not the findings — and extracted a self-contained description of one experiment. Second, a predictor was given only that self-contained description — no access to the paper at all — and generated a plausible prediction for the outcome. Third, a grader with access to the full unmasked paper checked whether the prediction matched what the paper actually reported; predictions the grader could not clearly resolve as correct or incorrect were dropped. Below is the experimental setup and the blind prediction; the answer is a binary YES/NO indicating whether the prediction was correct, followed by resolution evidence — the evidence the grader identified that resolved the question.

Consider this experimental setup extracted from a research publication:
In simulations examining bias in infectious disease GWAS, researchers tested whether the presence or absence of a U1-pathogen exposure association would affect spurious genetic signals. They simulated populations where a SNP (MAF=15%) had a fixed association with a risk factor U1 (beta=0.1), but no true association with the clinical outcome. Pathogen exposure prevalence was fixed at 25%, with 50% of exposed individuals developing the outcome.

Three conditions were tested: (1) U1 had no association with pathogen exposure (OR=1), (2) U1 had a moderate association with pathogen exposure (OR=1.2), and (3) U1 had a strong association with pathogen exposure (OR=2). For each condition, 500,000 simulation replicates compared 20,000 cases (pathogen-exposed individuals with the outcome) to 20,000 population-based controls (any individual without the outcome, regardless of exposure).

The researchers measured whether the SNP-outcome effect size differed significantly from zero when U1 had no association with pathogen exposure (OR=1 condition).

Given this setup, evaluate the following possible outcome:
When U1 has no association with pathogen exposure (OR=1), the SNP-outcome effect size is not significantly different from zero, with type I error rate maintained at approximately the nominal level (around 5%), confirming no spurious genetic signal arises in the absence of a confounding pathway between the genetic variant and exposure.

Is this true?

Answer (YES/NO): NO